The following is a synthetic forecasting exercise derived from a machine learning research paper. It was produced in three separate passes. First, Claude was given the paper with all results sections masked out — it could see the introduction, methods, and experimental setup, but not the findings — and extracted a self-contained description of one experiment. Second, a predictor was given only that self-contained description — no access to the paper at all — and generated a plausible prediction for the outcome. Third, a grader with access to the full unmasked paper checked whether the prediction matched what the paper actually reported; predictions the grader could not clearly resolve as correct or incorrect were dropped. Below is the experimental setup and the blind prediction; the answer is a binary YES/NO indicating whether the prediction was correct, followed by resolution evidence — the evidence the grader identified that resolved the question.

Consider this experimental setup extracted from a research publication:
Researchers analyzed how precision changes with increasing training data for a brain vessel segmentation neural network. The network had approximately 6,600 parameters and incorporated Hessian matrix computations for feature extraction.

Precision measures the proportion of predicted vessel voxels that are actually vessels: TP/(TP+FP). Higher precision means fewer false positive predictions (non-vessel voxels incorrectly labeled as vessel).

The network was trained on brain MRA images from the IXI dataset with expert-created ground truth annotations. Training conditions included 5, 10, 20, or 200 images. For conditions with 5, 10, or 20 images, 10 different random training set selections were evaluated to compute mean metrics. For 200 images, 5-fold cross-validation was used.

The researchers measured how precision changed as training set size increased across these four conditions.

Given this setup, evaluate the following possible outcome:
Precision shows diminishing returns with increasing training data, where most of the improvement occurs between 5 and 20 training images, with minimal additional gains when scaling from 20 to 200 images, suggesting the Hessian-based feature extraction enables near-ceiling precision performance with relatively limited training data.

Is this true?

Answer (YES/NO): YES